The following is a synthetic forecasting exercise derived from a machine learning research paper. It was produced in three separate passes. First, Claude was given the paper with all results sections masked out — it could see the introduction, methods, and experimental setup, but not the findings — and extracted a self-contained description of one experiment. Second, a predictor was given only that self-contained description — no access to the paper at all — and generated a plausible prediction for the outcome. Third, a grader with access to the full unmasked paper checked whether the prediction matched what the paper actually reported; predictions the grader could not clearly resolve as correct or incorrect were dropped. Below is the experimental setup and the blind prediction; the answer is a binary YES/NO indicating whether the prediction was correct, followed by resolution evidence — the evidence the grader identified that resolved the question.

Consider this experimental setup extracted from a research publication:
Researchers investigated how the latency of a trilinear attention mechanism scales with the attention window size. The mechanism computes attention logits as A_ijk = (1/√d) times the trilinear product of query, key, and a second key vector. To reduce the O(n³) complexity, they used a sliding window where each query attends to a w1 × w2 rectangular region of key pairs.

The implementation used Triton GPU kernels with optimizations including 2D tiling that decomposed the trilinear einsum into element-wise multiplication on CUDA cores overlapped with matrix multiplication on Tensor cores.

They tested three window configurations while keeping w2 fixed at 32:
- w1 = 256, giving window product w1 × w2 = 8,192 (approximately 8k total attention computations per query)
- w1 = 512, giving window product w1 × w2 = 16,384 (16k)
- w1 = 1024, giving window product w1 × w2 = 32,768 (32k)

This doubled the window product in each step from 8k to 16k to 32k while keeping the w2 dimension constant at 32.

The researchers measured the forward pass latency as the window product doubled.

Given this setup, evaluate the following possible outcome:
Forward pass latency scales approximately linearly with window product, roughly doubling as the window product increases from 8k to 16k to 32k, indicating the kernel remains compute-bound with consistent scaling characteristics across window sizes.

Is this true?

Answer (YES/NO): YES